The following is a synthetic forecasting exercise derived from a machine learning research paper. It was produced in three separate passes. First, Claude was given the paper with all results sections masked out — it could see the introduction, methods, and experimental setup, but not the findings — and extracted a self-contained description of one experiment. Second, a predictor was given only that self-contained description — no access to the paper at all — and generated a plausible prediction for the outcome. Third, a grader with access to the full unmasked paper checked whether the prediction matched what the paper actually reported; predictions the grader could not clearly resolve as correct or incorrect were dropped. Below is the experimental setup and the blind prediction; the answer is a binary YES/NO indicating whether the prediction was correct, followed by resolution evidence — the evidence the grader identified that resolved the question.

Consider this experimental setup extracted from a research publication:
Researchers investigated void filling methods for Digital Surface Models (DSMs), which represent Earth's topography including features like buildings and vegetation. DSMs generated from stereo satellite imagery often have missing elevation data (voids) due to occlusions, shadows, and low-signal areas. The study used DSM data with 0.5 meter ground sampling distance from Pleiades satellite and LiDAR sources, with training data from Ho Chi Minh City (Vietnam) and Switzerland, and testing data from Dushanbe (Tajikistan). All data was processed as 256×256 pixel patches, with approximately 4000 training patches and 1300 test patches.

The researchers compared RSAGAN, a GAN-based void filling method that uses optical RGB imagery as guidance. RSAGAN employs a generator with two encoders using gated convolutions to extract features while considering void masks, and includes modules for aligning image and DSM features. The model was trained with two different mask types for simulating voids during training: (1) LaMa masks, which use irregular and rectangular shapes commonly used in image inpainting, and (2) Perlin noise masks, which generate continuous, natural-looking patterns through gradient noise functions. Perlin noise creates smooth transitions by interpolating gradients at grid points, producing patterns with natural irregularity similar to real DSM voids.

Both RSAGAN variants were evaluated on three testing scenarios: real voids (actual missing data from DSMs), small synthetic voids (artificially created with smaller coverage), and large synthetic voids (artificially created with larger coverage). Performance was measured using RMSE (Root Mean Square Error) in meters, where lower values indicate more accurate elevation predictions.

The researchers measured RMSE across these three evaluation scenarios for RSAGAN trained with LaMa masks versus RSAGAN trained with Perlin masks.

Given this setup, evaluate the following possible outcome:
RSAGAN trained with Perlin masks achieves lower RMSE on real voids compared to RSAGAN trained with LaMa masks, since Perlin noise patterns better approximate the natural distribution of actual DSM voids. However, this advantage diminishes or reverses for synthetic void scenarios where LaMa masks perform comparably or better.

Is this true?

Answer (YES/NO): NO